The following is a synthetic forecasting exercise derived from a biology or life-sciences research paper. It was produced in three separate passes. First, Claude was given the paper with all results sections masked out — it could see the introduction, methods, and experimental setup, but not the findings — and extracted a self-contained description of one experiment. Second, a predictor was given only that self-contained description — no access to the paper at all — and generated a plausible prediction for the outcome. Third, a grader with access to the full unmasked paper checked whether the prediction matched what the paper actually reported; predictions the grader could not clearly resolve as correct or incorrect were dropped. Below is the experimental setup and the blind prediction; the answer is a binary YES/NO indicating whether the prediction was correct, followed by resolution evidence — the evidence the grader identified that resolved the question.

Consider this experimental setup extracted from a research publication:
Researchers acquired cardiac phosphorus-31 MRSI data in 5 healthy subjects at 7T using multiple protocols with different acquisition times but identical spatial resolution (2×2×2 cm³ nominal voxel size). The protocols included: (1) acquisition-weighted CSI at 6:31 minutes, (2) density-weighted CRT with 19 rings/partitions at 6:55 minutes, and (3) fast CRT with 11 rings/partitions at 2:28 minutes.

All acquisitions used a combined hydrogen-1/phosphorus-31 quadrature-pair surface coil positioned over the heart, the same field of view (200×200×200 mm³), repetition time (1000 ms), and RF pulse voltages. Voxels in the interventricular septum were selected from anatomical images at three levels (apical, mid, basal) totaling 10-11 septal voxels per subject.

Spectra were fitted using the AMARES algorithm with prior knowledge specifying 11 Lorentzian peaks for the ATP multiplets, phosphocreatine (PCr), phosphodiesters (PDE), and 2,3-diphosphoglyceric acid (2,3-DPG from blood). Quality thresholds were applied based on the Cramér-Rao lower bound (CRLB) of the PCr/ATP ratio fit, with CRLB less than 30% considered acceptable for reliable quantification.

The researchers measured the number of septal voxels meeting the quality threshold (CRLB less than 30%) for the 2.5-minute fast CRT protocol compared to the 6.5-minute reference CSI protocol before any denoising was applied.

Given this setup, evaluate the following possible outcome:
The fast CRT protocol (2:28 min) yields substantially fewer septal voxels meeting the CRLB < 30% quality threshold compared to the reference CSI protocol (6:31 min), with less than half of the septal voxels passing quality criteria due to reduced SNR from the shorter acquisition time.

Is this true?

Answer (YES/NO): NO